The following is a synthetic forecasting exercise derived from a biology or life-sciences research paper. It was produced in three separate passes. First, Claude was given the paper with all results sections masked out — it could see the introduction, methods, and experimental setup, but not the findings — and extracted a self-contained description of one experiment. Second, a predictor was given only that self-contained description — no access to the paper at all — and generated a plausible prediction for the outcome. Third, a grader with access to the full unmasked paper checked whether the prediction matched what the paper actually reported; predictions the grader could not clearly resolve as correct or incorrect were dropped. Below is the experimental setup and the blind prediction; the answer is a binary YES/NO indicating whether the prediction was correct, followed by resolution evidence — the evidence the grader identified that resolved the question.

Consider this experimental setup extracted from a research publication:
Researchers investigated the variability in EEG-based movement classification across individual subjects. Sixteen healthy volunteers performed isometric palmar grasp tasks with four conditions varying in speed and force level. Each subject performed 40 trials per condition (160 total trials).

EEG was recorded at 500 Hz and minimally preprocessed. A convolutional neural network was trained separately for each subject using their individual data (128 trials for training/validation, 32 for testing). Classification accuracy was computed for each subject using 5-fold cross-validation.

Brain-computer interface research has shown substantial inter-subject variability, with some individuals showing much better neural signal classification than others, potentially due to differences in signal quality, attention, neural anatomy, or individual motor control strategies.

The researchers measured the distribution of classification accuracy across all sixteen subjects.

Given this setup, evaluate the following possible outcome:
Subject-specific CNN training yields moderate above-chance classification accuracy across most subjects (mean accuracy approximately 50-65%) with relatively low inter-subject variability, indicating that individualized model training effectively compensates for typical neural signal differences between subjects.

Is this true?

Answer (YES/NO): NO